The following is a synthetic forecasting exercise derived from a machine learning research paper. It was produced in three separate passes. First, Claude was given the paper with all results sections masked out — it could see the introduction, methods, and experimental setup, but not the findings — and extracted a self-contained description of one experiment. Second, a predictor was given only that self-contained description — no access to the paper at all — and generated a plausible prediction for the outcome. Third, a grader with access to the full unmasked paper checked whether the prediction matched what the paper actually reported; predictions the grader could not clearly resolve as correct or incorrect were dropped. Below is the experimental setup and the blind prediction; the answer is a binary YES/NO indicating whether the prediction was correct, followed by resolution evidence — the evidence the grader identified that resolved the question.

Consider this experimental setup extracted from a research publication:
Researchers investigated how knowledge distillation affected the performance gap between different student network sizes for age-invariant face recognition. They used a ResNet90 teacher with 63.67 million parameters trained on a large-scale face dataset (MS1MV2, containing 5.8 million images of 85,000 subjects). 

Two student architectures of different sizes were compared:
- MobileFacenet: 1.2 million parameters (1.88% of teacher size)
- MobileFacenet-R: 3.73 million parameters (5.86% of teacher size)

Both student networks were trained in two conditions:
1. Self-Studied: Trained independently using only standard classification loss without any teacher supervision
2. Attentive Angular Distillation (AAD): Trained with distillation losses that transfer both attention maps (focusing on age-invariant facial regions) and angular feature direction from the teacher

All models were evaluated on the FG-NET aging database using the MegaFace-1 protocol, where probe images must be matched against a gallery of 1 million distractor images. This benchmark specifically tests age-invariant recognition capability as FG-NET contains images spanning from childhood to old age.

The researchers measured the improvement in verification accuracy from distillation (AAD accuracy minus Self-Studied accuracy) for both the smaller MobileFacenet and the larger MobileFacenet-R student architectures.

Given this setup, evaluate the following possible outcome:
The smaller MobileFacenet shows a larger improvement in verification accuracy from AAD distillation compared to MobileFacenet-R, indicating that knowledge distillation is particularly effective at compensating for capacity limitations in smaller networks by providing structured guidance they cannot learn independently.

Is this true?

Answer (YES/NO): YES